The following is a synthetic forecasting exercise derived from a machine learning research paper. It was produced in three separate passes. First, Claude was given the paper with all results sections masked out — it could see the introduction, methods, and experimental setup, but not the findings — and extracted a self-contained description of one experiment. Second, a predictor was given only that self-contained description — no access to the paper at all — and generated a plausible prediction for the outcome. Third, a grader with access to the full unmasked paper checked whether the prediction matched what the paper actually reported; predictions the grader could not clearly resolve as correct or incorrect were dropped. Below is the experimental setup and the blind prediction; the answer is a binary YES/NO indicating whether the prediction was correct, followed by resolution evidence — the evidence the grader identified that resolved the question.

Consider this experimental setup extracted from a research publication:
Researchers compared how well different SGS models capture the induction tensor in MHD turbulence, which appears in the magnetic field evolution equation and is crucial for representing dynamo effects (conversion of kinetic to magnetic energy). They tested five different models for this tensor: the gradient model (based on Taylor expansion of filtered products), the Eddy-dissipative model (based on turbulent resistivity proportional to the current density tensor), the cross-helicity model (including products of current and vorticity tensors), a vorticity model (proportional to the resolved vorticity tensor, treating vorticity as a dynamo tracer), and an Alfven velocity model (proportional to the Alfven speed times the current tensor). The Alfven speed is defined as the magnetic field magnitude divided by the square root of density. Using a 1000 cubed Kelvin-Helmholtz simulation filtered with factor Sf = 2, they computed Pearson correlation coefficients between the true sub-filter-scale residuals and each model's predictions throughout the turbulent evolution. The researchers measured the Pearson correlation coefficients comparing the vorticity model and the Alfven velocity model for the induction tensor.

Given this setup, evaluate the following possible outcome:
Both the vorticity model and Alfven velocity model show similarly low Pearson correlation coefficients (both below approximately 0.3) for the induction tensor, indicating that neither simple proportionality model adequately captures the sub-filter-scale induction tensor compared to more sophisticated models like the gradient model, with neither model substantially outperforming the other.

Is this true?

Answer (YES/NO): NO